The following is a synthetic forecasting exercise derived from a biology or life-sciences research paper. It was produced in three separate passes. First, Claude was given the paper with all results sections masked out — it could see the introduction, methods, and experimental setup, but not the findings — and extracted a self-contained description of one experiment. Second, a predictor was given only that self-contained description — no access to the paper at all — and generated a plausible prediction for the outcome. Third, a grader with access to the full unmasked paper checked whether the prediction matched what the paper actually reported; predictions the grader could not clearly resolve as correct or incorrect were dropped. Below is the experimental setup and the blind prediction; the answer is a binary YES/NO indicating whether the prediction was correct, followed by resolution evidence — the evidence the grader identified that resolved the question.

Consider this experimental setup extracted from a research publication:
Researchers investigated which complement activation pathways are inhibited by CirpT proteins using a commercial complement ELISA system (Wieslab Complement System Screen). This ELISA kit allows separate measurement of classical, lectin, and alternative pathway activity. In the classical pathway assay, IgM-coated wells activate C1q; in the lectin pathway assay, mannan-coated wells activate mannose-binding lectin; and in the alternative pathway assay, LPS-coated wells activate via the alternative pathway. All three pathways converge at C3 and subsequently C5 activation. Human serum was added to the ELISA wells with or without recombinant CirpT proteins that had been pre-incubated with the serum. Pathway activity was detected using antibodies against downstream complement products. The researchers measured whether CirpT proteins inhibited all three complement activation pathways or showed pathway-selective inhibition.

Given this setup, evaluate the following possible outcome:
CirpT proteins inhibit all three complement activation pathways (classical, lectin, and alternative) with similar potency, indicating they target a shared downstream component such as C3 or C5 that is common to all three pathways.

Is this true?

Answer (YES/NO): NO